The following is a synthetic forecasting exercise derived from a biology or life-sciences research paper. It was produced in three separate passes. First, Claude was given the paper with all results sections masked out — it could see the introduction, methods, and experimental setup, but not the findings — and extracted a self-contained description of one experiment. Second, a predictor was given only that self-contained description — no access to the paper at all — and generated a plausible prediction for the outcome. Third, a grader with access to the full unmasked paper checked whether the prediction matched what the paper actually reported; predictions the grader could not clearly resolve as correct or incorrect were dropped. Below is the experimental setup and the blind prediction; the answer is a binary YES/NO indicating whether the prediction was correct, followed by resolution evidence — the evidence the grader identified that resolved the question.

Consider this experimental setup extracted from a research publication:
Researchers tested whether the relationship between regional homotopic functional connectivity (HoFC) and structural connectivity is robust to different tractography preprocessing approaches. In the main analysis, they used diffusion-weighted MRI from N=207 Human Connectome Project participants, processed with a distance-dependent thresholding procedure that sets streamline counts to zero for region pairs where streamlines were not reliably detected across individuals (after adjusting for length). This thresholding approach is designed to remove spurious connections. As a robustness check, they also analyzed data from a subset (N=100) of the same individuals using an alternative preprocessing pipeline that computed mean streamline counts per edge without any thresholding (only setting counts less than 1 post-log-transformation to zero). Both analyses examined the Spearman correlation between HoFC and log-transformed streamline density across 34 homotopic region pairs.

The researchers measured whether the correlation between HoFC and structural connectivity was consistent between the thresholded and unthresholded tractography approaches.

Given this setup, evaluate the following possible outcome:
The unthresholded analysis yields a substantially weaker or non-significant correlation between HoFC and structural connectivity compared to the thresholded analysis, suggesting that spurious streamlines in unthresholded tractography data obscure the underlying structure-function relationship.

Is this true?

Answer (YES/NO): NO